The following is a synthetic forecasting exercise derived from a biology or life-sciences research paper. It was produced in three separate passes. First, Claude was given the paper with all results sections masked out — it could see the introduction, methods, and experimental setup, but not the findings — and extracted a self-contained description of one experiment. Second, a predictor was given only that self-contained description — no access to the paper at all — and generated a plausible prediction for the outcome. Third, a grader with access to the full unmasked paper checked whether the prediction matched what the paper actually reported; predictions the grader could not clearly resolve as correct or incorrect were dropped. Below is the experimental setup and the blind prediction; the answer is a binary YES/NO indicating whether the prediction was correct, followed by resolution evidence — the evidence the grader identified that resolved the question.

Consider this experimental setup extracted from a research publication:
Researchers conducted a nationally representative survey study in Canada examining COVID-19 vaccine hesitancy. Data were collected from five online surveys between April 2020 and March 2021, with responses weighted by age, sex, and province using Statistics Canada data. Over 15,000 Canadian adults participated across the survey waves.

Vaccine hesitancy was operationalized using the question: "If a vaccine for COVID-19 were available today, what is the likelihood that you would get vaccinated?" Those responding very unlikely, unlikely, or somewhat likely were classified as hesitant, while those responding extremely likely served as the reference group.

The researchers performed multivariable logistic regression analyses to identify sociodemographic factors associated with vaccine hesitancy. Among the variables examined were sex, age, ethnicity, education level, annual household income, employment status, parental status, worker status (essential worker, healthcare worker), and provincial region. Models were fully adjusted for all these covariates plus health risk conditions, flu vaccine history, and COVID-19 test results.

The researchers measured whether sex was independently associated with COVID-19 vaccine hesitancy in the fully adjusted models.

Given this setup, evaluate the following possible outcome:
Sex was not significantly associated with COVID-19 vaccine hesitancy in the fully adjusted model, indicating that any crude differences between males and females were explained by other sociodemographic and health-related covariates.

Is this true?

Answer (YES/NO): NO